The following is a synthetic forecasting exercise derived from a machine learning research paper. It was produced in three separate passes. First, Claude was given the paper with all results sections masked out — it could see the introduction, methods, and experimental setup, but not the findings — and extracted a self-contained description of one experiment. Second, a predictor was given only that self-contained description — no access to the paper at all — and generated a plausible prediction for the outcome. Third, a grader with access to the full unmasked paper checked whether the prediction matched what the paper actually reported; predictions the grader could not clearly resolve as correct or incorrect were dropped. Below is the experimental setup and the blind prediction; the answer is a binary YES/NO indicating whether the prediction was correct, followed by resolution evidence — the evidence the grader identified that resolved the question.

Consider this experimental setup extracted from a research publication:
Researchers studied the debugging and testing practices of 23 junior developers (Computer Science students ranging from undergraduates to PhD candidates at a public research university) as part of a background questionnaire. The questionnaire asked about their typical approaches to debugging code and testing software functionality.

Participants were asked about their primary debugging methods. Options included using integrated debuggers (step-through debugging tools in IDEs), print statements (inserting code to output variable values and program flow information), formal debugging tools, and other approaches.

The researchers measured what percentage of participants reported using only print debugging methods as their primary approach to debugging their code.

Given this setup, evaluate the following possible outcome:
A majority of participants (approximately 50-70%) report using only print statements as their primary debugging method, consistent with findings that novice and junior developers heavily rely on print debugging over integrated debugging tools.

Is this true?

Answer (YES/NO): NO